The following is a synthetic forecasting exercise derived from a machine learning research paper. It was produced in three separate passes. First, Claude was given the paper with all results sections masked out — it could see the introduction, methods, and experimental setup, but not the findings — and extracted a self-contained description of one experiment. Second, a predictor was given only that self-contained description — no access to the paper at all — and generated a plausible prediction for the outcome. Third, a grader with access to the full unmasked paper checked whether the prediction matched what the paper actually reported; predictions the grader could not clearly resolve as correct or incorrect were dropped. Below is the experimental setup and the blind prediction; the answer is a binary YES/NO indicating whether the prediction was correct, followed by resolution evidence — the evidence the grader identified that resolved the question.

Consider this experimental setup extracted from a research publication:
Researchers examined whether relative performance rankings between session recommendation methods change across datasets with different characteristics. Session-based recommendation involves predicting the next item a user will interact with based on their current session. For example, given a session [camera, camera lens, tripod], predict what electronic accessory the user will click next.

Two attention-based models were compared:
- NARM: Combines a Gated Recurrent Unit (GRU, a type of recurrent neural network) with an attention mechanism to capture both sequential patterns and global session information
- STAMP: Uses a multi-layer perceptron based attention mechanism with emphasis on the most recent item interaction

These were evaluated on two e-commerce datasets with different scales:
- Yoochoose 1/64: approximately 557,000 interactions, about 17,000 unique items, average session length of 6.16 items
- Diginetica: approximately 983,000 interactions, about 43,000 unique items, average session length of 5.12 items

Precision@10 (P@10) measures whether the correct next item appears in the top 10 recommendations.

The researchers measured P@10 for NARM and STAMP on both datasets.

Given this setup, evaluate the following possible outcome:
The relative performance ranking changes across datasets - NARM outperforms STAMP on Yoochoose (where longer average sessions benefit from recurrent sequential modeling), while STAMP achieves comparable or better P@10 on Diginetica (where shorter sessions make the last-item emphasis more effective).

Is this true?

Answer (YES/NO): NO